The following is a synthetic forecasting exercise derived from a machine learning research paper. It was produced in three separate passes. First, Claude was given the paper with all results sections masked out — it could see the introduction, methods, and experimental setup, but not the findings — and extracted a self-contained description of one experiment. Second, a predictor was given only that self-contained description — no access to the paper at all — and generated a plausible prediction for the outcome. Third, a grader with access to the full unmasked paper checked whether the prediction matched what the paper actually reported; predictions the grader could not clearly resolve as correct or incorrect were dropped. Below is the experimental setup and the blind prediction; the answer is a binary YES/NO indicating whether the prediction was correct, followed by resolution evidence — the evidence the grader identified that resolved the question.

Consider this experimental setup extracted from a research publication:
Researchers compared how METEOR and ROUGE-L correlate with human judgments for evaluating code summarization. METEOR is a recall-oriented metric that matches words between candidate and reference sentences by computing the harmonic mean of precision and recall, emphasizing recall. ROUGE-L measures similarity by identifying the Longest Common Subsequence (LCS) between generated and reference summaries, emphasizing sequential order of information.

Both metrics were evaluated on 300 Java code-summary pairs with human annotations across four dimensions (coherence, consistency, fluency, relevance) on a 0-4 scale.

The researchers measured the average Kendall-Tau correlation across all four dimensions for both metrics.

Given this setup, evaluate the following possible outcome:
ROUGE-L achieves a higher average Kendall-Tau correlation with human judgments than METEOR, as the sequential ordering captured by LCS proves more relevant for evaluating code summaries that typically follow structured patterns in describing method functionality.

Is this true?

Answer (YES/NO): NO